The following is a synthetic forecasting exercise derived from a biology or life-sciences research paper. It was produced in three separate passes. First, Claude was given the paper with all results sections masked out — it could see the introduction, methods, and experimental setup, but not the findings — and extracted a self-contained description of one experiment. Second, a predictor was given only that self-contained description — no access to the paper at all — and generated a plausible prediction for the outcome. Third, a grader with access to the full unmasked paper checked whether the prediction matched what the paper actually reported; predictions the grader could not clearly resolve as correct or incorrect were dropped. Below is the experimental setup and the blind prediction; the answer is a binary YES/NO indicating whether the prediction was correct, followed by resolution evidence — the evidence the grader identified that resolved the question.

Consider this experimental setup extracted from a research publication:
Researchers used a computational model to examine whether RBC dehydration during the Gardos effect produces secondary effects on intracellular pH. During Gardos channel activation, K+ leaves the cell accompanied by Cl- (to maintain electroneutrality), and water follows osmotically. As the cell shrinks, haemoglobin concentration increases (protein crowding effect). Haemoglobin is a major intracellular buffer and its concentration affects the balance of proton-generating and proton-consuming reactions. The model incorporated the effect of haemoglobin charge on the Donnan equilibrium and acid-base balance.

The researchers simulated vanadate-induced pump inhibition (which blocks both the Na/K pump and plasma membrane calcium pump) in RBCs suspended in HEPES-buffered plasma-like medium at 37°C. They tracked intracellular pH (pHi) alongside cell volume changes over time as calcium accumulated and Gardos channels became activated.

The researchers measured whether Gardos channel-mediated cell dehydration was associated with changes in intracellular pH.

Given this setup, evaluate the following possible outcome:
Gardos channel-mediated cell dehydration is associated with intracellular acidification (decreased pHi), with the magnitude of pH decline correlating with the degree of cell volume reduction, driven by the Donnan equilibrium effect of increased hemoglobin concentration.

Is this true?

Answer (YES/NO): NO